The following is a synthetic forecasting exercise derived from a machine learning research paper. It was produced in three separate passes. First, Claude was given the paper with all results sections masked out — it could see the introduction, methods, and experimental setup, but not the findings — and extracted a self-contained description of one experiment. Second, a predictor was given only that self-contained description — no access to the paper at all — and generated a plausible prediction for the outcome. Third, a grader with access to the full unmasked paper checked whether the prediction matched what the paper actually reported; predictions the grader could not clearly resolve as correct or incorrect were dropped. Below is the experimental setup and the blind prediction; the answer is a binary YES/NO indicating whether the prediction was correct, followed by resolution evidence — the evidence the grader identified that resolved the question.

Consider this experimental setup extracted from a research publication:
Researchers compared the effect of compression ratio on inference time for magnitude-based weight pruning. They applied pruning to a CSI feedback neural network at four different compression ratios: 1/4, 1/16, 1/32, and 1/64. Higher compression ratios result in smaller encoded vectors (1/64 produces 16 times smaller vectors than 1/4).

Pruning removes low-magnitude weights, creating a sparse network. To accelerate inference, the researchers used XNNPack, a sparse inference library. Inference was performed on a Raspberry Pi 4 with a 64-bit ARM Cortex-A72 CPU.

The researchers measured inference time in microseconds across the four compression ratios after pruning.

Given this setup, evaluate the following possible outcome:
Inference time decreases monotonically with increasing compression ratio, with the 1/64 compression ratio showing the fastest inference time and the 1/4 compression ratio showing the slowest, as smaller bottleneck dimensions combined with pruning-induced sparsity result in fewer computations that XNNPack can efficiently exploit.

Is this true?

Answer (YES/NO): YES